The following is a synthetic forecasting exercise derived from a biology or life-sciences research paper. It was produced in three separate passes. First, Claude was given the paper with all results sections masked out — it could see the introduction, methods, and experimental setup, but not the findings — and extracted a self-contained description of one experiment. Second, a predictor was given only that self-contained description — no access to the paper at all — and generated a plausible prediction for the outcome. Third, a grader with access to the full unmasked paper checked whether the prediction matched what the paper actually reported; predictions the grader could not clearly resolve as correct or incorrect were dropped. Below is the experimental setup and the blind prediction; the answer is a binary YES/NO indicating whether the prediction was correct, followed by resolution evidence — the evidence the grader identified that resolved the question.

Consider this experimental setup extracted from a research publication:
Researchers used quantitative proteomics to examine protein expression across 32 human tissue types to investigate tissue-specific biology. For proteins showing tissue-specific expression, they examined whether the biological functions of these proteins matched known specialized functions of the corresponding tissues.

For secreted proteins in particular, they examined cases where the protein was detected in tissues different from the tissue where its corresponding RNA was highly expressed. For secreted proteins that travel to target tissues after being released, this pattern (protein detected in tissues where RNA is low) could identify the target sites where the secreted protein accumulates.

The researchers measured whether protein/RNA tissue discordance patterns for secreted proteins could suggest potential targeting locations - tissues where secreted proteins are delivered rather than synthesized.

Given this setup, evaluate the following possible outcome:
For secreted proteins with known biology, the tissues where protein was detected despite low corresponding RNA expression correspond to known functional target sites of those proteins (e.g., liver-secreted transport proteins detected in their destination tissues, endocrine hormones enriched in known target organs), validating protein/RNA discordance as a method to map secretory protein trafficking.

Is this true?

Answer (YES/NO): YES